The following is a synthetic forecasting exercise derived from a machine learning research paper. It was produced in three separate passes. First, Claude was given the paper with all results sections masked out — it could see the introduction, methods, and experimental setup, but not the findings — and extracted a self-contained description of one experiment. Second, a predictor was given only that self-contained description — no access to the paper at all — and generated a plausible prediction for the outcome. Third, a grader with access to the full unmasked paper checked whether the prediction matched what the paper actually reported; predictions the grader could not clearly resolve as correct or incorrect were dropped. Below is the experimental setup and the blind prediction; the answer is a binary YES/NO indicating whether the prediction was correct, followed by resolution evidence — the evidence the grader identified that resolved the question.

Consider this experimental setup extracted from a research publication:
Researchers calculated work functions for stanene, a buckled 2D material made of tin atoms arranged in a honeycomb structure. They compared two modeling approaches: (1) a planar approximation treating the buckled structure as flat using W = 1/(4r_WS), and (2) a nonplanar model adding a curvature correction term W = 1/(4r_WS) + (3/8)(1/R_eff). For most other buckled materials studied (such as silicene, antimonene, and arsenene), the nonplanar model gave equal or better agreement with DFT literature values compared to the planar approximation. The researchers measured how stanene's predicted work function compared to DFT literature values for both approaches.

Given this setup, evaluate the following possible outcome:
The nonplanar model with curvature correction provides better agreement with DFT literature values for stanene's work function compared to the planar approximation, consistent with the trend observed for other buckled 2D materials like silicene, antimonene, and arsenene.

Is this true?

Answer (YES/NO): NO